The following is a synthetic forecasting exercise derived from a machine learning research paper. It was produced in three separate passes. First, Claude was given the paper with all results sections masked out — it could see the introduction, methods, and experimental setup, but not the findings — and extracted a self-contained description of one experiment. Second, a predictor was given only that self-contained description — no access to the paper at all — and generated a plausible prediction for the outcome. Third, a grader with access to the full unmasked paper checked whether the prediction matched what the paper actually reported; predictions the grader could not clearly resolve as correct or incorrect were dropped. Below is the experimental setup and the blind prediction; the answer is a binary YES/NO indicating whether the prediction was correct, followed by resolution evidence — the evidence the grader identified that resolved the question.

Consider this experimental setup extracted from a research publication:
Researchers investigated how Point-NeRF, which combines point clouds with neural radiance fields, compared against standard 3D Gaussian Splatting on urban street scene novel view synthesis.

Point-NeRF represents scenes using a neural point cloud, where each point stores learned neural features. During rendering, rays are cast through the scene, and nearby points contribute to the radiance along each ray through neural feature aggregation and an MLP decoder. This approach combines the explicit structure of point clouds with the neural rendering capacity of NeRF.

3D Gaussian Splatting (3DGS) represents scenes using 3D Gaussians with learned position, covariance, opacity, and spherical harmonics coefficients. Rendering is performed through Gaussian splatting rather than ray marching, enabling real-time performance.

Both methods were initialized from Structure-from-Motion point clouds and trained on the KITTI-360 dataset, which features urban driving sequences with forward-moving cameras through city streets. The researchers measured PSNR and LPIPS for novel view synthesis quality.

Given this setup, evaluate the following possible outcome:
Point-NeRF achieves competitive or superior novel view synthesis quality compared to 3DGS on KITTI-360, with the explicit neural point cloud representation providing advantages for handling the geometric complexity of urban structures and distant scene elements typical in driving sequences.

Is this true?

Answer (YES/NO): NO